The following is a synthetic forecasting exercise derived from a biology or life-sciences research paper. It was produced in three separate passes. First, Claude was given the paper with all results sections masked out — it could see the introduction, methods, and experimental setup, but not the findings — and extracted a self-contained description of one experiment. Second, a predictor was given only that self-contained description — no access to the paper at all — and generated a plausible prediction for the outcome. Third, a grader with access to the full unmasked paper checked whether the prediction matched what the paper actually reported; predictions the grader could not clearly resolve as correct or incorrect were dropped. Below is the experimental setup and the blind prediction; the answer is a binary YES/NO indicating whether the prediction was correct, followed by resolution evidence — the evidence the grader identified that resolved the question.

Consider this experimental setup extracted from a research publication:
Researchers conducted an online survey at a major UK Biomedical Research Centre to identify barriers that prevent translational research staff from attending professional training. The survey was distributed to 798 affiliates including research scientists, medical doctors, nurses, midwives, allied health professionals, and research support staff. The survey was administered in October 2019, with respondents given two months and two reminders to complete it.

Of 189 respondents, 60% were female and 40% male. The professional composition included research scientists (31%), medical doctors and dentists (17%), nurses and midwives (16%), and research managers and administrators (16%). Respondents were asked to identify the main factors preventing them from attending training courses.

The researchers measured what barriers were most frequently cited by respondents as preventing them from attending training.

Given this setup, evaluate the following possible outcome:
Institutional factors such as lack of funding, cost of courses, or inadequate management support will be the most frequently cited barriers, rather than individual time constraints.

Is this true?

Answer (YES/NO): NO